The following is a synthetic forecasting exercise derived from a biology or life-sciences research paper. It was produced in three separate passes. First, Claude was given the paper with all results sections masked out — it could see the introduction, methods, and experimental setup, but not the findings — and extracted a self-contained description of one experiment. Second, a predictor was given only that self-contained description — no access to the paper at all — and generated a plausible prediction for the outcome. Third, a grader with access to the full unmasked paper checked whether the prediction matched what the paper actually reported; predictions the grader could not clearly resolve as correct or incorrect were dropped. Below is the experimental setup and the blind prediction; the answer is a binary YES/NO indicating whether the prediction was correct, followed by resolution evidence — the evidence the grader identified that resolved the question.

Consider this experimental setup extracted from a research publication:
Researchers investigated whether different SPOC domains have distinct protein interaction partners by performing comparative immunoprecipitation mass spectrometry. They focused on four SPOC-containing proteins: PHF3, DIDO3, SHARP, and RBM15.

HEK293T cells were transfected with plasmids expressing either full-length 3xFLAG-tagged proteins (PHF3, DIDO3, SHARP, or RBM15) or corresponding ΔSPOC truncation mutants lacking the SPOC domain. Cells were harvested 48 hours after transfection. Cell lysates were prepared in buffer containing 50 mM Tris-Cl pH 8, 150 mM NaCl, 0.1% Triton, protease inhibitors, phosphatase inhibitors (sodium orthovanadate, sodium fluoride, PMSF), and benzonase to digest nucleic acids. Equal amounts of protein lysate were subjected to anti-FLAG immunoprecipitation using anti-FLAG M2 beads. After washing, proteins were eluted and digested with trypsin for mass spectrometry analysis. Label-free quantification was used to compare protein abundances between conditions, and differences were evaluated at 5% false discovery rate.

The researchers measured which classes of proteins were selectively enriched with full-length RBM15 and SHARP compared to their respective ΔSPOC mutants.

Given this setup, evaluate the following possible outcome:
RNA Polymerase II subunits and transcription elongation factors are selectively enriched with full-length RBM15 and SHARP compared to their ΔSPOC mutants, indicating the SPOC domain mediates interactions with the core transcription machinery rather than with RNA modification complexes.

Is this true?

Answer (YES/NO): NO